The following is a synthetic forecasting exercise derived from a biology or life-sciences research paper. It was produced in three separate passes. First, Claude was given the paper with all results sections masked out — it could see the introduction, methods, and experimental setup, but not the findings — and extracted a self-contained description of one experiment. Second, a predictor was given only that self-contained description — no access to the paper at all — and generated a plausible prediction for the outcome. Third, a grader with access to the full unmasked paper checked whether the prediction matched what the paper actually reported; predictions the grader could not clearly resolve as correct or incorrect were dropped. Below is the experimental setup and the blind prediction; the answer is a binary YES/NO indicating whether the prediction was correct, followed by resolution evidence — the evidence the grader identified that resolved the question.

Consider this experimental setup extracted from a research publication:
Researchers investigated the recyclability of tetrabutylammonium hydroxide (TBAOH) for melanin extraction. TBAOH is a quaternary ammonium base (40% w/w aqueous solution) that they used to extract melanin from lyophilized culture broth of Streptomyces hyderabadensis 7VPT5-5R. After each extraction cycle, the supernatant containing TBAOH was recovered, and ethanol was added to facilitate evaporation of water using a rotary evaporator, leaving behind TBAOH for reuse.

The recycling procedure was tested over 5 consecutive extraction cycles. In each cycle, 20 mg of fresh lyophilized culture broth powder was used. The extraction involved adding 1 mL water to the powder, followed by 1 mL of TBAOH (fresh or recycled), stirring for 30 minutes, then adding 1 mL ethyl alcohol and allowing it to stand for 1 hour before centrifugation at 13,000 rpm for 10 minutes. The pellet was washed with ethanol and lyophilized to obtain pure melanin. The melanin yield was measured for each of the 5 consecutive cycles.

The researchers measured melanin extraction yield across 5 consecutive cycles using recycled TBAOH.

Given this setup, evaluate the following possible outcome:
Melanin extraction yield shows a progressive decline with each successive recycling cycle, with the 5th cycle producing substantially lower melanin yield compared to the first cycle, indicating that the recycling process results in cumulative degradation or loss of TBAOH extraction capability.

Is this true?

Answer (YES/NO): NO